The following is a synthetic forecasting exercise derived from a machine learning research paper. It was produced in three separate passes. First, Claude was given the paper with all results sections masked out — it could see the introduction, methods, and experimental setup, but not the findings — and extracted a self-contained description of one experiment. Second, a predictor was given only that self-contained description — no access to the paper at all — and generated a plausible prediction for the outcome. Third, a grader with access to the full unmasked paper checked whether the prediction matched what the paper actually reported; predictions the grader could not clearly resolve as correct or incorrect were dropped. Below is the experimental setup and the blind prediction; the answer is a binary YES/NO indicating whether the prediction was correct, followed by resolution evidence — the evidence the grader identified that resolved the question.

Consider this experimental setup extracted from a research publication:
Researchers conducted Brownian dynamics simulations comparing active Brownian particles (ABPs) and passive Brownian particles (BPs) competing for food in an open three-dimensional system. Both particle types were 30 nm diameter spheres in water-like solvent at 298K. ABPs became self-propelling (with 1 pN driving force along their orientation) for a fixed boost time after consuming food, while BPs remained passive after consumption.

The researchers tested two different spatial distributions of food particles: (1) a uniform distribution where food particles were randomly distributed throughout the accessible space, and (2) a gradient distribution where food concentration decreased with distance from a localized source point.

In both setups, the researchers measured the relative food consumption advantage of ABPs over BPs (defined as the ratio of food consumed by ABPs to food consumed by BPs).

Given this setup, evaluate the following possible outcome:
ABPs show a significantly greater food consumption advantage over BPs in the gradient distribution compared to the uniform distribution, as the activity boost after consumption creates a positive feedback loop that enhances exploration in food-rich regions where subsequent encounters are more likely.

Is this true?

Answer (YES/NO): YES